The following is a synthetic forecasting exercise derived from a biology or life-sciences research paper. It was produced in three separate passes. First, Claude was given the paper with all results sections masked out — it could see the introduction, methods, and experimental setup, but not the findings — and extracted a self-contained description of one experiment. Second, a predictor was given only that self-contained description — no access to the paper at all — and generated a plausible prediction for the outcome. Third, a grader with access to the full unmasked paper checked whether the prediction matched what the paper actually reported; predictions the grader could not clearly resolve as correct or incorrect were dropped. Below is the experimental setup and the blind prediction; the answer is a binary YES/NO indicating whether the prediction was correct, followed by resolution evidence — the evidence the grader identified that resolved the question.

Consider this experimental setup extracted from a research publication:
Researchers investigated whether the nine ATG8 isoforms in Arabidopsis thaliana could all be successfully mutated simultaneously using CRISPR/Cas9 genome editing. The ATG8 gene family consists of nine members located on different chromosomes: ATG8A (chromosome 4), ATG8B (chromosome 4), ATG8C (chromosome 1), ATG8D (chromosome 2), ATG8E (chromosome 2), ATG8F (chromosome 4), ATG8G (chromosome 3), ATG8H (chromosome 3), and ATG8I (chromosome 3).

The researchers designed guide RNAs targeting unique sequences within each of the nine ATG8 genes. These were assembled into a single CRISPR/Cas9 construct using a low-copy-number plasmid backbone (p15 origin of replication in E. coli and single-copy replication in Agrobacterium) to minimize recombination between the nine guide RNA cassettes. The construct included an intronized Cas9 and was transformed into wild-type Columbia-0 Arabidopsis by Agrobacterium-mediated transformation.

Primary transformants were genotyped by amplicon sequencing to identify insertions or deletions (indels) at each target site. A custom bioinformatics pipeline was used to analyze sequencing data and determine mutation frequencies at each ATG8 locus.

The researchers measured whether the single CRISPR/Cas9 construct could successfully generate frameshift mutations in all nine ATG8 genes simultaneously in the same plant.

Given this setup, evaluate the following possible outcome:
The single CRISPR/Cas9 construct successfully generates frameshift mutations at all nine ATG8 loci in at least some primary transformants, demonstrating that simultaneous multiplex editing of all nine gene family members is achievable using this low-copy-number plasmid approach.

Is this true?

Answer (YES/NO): NO